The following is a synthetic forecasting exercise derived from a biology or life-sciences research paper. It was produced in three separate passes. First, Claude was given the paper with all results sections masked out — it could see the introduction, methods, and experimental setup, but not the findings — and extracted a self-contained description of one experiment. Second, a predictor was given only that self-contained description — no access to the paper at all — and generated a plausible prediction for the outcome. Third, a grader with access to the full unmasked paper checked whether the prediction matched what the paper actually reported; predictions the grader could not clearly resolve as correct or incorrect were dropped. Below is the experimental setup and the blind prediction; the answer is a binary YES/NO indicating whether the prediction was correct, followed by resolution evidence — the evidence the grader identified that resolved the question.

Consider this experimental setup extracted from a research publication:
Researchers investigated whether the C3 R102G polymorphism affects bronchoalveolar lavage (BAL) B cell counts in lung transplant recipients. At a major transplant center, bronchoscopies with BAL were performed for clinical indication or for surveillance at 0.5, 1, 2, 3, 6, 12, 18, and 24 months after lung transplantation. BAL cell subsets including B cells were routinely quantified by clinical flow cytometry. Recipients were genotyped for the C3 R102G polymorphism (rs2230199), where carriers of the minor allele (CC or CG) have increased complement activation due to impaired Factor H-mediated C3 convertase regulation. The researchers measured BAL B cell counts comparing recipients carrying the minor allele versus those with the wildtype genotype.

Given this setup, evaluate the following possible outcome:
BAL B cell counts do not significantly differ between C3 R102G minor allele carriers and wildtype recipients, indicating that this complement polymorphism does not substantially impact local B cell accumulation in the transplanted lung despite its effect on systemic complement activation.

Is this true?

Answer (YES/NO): NO